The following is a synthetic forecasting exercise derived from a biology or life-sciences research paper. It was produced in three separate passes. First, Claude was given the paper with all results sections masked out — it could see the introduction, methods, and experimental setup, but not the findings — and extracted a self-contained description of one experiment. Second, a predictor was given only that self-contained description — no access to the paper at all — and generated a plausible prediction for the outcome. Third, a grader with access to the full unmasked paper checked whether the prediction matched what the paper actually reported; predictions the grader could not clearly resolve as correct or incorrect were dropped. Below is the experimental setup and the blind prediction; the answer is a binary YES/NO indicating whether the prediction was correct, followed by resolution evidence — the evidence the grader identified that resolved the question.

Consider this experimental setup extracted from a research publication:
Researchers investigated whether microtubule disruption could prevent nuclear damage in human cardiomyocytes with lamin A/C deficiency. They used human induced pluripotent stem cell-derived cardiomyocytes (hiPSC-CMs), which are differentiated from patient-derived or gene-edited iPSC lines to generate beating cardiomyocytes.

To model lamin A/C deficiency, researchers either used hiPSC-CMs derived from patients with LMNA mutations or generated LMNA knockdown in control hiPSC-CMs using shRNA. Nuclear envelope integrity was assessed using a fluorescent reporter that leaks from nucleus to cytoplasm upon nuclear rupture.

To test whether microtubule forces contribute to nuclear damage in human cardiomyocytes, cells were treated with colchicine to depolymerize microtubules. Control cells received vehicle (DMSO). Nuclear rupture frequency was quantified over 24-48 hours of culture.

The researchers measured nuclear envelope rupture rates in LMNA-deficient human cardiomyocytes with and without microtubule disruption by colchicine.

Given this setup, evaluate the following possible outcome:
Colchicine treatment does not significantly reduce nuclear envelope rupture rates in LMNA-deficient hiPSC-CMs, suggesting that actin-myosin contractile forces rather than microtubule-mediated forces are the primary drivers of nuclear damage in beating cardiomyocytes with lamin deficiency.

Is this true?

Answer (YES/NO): NO